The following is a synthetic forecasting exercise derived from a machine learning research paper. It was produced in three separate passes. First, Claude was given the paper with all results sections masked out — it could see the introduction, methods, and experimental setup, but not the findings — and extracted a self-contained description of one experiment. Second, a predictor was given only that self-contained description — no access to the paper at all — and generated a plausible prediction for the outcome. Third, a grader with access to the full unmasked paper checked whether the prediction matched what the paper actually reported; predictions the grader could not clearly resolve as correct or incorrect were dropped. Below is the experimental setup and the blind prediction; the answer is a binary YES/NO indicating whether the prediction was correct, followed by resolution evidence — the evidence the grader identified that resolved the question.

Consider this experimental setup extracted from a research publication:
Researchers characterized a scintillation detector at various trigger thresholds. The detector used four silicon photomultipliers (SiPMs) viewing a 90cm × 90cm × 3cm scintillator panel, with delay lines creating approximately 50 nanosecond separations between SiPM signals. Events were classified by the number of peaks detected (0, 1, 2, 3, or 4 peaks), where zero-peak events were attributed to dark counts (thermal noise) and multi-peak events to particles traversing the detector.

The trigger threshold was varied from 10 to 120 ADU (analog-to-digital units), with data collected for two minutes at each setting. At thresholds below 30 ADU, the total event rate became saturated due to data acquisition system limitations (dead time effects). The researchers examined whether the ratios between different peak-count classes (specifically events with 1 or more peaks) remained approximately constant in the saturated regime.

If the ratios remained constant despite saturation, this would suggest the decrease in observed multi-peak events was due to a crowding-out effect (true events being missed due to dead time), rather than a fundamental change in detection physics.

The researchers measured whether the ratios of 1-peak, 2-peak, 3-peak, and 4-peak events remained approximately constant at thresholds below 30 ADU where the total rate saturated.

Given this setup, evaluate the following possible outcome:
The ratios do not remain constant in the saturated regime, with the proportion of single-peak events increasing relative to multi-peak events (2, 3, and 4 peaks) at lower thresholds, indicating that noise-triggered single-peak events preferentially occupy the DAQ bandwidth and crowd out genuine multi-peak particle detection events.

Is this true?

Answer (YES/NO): NO